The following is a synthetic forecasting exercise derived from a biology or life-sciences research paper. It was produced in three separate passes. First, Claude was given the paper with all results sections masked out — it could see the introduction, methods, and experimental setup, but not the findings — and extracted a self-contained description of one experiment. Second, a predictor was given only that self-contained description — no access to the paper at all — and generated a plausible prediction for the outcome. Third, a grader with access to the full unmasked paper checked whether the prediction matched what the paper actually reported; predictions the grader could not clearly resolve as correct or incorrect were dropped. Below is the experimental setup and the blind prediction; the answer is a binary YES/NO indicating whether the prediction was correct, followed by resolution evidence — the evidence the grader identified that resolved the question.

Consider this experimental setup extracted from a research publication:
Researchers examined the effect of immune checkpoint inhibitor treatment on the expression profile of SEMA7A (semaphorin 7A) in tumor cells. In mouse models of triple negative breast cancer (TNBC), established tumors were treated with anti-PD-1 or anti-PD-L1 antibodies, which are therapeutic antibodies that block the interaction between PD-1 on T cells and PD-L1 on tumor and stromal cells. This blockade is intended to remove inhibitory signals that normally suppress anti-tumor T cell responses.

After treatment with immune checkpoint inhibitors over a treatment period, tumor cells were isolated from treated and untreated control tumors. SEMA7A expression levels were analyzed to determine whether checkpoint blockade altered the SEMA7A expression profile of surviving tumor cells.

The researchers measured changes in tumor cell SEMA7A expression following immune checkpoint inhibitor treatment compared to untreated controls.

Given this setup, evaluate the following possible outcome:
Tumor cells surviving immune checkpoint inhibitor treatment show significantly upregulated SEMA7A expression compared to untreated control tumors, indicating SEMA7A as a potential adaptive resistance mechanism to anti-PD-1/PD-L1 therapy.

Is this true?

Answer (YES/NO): YES